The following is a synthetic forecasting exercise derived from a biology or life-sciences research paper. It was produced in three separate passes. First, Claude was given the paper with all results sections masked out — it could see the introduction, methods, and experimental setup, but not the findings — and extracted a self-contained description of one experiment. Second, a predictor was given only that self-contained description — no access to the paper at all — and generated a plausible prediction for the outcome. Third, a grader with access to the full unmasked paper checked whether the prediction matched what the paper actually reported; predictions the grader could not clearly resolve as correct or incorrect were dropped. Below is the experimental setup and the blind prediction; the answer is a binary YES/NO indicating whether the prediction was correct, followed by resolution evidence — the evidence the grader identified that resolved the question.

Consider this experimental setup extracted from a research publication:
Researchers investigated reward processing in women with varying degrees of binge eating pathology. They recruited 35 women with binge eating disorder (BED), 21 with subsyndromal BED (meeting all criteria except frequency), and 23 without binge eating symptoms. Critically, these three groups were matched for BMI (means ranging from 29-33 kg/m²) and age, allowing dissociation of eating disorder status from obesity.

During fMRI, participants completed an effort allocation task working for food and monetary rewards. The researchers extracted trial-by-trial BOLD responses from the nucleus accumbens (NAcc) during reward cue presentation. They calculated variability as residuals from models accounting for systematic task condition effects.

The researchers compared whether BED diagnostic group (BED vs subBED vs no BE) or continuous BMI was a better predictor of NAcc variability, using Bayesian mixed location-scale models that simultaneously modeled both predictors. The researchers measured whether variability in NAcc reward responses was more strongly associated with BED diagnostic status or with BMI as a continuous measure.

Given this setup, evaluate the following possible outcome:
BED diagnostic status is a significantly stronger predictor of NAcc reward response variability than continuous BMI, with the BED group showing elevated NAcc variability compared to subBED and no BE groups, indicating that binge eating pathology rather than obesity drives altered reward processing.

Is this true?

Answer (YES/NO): NO